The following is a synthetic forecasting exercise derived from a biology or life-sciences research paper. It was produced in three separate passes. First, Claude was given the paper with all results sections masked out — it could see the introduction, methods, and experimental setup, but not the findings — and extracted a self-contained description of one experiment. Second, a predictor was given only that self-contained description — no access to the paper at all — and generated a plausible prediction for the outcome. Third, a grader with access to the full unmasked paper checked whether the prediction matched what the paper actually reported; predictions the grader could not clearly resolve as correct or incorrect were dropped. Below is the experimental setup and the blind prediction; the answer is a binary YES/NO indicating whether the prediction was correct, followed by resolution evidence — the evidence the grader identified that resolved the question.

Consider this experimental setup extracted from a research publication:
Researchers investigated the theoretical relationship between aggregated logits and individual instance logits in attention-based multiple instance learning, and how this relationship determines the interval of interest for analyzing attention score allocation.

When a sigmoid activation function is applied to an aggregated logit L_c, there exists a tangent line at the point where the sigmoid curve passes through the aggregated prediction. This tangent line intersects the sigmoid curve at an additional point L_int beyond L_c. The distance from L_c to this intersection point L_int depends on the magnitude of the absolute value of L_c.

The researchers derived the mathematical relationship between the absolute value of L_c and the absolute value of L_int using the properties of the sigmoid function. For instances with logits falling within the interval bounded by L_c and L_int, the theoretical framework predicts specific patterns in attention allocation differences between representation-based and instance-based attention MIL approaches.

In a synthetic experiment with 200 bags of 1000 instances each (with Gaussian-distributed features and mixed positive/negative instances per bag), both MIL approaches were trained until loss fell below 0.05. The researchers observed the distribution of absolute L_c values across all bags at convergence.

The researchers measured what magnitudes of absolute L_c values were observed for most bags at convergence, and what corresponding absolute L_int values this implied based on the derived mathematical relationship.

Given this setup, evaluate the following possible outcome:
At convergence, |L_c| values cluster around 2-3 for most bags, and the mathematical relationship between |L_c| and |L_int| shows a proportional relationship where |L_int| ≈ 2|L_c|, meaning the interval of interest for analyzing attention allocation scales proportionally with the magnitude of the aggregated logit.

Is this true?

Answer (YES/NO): NO